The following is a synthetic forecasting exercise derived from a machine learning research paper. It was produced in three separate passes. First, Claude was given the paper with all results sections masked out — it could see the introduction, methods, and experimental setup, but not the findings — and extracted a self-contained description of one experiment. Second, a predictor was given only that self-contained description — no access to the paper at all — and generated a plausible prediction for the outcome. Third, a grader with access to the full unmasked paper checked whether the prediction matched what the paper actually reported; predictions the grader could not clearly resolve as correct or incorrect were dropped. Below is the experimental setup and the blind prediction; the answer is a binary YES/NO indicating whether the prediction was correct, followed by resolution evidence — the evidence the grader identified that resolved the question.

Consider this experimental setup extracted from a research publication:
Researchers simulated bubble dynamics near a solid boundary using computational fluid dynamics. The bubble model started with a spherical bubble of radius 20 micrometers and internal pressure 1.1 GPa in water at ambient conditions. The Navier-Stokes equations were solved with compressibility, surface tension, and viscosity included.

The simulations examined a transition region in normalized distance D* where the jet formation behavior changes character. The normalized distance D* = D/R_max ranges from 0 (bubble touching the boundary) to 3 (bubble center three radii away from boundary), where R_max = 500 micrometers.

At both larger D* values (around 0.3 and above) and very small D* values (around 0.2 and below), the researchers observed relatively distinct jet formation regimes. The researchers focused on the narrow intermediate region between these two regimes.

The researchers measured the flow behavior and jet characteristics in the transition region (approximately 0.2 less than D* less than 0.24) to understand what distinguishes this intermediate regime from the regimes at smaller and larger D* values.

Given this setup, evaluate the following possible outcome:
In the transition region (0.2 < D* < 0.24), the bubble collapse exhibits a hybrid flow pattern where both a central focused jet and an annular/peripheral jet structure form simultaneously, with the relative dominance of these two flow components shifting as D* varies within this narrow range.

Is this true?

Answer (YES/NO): YES